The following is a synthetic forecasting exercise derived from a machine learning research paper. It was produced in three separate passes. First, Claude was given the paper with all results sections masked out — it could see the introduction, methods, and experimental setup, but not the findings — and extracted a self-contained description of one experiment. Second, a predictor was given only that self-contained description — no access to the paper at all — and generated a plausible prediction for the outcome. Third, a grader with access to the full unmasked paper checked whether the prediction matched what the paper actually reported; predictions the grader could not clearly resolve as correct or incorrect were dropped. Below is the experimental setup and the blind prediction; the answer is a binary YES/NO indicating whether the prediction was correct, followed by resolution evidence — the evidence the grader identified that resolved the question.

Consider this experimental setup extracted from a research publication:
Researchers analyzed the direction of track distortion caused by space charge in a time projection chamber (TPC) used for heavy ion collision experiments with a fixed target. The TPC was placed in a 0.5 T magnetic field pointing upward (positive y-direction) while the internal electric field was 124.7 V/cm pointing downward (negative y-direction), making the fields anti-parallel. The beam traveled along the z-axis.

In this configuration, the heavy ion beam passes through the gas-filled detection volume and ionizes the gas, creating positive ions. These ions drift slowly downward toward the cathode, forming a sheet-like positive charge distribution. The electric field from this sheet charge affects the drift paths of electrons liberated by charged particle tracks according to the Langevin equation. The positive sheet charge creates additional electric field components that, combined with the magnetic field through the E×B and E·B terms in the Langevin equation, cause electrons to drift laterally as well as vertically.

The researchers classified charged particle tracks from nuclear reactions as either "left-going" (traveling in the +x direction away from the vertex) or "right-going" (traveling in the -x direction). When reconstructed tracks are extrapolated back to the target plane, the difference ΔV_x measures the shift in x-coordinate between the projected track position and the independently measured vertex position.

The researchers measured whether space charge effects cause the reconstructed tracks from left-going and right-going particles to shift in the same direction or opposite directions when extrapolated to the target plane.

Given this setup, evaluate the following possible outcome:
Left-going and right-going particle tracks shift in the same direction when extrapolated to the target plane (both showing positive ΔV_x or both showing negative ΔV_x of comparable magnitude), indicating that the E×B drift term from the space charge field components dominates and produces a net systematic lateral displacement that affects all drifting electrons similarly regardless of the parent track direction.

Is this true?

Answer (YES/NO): NO